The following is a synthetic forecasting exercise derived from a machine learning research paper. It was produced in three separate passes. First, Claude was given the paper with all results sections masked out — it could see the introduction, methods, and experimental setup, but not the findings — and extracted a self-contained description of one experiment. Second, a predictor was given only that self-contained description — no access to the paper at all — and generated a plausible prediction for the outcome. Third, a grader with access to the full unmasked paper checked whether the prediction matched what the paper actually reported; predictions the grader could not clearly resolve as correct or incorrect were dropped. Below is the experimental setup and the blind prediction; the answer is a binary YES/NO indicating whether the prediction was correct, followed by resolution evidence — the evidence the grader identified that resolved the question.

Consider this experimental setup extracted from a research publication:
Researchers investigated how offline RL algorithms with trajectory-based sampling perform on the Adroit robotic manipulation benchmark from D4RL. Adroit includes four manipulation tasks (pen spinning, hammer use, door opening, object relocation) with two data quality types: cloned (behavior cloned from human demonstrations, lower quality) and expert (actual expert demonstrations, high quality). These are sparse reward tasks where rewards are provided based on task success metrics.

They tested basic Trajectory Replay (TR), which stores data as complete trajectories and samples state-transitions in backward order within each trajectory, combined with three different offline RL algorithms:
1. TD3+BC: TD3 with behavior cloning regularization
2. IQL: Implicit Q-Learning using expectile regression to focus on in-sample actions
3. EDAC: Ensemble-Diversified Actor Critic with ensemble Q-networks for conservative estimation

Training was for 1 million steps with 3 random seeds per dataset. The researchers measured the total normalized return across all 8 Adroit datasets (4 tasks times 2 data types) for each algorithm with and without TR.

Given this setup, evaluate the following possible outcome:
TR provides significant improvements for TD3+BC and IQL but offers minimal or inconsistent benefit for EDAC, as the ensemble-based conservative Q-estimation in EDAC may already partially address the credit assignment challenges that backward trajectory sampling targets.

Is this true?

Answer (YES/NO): NO